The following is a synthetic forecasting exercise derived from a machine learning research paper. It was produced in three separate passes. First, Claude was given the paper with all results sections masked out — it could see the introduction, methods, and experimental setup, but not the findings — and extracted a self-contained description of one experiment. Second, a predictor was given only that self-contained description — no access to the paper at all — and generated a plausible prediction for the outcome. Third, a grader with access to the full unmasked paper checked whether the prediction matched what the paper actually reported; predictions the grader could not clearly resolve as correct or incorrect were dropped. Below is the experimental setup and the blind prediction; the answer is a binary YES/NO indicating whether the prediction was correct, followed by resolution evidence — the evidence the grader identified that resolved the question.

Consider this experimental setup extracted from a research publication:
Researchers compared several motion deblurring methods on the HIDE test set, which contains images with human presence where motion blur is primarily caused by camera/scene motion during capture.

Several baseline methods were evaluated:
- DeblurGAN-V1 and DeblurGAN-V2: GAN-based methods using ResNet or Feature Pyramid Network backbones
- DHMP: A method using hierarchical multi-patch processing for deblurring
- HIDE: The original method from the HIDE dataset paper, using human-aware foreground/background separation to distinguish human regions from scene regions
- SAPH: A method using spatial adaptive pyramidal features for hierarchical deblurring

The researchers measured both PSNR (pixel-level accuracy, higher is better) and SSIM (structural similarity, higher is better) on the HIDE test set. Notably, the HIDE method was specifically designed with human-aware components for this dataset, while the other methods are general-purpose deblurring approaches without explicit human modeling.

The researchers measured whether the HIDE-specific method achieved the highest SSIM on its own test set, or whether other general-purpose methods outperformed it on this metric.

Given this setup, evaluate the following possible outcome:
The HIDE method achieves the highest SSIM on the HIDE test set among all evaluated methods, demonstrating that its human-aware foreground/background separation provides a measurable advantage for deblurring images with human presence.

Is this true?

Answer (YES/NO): YES